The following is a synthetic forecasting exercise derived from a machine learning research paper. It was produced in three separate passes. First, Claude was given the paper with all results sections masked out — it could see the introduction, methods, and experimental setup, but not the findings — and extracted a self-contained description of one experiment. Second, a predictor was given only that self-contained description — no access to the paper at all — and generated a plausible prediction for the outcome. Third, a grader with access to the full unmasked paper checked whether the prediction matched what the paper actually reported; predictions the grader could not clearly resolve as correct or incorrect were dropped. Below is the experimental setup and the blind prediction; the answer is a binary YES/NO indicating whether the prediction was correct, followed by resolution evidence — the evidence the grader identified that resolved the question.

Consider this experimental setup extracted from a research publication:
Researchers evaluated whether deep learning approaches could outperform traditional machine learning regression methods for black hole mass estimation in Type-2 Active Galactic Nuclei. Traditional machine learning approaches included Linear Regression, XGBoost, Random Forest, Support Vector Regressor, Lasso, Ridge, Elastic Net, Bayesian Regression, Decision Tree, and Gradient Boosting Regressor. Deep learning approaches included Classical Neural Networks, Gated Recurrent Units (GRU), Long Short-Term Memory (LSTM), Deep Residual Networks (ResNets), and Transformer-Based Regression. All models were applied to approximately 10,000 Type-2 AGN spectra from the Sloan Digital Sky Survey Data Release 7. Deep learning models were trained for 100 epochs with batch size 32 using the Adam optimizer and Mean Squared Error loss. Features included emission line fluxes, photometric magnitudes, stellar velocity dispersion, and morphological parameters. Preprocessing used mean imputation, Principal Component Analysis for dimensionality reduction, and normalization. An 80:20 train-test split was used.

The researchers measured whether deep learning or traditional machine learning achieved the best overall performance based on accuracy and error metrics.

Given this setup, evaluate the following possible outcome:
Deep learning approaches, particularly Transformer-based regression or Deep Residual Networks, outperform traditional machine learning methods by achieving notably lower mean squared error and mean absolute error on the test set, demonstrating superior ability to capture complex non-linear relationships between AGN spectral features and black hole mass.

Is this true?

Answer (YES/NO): NO